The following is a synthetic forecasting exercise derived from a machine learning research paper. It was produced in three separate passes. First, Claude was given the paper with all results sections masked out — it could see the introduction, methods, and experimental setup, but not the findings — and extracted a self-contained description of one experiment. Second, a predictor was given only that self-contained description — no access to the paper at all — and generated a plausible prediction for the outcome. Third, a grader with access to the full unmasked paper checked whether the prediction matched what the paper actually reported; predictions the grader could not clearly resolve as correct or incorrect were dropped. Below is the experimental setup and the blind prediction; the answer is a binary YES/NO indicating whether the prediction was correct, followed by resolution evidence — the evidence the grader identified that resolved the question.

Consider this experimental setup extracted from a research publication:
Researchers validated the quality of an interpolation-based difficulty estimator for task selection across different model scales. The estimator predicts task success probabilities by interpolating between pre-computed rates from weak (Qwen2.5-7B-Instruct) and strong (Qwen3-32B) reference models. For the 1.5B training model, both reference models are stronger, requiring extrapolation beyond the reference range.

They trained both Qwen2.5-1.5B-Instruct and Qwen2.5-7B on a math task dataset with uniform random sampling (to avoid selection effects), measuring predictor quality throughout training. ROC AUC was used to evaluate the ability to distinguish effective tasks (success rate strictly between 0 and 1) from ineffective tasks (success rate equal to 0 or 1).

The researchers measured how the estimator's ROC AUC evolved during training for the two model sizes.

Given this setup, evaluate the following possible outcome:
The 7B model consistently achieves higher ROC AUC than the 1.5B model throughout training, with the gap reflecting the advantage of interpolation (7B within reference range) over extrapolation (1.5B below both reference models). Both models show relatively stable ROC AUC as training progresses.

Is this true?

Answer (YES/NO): NO